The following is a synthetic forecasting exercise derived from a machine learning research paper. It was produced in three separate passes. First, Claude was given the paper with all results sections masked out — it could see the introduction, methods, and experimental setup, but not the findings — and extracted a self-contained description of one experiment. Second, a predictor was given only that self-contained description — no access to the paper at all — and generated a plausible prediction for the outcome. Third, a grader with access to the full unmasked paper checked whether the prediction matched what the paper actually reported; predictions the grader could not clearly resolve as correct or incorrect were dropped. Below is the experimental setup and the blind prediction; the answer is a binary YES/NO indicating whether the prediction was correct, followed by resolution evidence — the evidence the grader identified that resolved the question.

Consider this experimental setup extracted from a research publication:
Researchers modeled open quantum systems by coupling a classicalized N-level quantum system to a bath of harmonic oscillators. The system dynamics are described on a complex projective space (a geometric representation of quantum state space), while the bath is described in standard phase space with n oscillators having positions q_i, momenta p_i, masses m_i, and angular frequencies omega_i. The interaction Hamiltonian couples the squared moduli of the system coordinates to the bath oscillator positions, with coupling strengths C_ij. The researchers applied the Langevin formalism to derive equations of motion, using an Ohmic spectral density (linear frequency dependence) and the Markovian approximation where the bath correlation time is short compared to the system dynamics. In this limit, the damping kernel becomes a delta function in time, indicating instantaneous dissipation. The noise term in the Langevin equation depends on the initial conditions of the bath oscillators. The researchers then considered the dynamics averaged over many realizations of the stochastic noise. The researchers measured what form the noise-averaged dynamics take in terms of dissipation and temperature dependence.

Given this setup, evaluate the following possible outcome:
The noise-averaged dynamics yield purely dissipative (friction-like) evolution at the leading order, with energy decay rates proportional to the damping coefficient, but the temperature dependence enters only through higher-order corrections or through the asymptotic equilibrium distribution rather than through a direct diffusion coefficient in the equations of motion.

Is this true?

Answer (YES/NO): NO